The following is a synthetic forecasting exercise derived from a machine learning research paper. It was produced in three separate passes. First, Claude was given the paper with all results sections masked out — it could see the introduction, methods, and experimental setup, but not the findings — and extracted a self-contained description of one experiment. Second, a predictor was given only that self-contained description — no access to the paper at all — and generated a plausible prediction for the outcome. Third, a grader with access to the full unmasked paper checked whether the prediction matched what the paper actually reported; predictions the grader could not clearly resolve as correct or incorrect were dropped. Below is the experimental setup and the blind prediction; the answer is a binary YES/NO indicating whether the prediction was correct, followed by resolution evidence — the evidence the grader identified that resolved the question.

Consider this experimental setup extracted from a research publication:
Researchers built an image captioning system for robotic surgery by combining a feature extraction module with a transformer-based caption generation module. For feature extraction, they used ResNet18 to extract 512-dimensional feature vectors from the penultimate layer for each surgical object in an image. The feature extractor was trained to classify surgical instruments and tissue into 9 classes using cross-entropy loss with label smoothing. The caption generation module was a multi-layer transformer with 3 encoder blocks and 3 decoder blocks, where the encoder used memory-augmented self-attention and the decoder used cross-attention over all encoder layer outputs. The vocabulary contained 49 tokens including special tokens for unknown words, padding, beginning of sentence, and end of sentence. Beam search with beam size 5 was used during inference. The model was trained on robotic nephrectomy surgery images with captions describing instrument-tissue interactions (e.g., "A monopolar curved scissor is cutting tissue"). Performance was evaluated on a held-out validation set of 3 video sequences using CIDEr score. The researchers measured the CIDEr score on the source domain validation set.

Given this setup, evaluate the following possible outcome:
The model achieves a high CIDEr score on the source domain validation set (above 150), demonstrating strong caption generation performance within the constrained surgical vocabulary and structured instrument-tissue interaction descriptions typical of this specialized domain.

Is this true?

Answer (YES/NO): NO